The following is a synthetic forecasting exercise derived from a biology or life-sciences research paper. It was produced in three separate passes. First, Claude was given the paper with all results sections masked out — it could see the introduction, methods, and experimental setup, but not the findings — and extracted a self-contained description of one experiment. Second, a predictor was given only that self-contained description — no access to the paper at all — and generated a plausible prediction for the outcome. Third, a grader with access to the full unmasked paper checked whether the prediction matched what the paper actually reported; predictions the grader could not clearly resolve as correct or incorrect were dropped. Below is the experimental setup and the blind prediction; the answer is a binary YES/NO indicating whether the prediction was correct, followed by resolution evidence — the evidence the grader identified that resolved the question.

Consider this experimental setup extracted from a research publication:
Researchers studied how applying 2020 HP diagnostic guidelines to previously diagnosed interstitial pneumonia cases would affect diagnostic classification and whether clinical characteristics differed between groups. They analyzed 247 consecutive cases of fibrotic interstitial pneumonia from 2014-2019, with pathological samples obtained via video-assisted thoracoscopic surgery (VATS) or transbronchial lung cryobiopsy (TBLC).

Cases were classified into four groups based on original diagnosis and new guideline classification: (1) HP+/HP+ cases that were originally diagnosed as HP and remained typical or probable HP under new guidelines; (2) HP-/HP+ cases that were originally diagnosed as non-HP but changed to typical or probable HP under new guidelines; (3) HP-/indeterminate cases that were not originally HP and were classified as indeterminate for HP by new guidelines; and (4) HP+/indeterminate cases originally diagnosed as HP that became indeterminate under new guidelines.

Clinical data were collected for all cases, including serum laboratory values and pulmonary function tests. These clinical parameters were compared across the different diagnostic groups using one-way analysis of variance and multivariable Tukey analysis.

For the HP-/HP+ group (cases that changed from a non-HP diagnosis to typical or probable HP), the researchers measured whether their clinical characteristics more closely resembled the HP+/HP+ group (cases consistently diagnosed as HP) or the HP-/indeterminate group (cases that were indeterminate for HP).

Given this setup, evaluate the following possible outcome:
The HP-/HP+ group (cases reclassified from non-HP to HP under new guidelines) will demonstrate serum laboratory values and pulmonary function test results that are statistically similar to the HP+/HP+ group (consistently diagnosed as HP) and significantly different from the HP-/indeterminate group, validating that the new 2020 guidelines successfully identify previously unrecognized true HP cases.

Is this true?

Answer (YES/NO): NO